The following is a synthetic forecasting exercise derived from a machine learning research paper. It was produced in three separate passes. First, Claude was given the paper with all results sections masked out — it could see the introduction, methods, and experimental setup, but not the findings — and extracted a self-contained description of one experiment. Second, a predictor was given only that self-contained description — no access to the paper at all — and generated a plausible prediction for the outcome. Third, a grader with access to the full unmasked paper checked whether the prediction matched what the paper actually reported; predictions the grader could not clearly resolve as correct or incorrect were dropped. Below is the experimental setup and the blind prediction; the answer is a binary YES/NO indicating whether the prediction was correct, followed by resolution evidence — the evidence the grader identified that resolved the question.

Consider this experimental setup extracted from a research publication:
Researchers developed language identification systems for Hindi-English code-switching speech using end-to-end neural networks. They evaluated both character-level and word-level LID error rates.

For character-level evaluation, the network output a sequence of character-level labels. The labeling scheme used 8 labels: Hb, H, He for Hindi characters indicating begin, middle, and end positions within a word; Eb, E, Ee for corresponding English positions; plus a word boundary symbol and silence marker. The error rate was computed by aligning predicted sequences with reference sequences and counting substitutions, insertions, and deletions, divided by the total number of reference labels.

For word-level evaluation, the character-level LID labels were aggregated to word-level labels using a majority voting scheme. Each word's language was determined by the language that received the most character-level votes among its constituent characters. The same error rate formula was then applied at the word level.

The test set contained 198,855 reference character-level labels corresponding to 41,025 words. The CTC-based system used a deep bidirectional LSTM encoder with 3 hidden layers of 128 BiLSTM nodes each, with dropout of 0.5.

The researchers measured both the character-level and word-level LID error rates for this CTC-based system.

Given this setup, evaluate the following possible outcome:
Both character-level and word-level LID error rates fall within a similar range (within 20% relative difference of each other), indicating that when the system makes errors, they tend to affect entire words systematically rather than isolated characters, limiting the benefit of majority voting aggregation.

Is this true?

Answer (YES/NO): NO